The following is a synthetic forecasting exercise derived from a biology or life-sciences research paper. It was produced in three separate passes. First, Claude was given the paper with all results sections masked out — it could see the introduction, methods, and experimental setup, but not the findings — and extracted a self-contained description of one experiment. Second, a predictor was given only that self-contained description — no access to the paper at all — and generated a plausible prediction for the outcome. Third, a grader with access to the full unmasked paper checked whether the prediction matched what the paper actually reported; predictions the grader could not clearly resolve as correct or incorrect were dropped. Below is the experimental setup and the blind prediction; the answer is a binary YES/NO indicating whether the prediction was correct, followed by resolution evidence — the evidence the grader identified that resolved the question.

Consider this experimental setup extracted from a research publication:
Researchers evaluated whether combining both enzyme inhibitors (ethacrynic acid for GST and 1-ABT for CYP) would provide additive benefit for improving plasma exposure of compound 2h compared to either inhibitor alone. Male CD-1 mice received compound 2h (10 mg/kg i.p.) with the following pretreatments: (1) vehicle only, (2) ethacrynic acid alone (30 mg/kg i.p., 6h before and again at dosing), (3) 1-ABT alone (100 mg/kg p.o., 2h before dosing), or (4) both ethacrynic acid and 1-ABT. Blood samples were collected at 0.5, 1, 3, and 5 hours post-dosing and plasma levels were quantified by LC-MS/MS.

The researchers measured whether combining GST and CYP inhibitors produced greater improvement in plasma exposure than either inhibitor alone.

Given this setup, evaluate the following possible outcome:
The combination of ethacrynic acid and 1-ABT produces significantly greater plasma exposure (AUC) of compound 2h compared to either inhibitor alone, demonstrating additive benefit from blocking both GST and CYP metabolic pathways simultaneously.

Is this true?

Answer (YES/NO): YES